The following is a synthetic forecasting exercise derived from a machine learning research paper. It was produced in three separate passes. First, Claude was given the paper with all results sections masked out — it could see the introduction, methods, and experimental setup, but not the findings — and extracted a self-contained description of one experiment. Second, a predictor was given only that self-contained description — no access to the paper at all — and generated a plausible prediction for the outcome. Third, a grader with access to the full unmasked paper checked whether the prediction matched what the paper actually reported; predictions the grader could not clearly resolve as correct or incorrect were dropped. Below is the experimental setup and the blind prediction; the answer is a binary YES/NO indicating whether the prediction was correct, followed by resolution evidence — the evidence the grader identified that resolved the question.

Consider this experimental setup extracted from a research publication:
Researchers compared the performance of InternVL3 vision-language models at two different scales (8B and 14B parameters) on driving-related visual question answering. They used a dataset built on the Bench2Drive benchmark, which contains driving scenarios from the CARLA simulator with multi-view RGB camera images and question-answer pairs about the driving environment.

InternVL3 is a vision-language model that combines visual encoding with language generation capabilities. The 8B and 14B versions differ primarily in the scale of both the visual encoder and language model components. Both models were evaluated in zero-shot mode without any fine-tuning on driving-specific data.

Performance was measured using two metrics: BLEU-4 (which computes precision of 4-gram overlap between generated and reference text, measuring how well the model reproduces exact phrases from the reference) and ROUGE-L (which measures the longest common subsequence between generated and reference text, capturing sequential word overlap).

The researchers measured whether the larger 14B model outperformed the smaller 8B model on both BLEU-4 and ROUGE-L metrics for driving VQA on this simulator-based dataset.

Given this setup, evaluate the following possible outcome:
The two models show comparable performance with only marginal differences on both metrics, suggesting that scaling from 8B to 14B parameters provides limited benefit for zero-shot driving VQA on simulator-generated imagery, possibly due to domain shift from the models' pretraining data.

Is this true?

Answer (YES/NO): NO